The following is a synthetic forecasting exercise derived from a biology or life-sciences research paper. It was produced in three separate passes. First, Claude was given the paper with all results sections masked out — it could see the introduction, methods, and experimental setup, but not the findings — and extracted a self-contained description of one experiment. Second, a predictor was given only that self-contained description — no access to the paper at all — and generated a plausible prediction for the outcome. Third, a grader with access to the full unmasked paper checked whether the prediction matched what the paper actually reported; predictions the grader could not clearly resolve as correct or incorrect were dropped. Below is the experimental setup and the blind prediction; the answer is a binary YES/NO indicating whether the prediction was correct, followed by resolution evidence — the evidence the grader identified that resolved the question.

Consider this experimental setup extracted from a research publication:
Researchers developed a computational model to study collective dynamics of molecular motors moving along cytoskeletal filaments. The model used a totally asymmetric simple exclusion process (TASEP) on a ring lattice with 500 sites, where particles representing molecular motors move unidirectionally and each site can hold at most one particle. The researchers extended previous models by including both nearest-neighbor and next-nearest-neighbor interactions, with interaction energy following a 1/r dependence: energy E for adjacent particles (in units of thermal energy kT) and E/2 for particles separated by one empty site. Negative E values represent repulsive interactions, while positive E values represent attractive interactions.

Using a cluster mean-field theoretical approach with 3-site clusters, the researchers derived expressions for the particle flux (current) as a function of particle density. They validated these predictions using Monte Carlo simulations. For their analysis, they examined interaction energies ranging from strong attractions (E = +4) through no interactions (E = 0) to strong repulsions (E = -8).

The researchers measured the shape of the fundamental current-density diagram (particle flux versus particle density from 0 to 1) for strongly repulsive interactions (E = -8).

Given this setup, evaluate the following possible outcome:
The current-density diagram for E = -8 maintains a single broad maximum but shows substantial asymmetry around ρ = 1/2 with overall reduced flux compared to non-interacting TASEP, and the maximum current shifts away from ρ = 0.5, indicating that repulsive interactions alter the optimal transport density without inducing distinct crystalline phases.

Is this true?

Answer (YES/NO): NO